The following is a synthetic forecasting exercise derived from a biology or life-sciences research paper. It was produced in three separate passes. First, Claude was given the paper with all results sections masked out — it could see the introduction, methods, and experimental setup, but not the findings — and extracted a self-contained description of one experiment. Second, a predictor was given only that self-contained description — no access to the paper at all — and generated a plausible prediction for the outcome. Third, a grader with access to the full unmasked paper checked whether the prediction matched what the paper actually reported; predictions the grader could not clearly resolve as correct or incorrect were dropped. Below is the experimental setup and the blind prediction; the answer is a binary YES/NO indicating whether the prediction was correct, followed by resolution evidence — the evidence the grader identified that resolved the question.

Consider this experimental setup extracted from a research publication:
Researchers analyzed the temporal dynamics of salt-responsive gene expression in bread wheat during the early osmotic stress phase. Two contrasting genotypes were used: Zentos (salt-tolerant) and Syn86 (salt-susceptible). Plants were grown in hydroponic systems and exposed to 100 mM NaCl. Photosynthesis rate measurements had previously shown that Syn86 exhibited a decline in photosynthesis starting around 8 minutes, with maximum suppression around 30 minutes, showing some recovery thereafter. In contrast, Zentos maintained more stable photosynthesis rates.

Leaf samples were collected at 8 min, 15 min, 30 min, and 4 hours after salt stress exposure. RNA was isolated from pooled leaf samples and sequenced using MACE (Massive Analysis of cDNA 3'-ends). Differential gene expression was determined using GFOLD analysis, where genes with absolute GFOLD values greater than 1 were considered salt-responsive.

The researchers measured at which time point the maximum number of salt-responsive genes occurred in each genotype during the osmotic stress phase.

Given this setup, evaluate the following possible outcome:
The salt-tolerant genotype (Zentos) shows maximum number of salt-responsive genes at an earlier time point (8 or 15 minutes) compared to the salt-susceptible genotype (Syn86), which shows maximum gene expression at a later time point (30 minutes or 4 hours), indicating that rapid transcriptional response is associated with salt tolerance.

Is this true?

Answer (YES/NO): YES